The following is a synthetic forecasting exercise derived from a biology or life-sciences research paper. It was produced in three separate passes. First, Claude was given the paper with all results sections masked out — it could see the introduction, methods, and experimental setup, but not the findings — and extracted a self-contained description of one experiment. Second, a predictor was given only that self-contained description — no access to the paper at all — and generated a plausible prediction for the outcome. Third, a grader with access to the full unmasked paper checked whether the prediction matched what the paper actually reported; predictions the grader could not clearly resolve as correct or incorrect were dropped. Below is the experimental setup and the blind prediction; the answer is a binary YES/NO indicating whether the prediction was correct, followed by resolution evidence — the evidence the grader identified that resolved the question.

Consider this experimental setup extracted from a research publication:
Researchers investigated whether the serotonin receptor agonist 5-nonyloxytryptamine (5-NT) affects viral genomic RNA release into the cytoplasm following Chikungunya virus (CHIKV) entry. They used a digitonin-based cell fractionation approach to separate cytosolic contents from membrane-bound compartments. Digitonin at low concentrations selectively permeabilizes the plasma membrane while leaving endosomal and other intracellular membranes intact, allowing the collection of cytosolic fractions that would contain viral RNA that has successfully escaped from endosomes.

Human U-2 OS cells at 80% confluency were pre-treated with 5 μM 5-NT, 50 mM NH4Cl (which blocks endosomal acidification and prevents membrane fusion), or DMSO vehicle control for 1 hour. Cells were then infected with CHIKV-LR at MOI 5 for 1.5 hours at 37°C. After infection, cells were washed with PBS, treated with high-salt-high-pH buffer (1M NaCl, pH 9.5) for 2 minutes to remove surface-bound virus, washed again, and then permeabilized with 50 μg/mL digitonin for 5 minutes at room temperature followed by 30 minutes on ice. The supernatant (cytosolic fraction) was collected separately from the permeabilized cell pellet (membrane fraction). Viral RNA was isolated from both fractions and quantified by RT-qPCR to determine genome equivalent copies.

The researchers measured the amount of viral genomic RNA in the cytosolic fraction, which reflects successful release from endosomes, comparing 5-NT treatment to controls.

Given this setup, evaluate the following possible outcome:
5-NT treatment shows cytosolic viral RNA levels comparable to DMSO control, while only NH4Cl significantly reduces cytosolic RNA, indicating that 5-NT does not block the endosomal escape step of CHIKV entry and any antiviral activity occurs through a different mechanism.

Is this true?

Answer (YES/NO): YES